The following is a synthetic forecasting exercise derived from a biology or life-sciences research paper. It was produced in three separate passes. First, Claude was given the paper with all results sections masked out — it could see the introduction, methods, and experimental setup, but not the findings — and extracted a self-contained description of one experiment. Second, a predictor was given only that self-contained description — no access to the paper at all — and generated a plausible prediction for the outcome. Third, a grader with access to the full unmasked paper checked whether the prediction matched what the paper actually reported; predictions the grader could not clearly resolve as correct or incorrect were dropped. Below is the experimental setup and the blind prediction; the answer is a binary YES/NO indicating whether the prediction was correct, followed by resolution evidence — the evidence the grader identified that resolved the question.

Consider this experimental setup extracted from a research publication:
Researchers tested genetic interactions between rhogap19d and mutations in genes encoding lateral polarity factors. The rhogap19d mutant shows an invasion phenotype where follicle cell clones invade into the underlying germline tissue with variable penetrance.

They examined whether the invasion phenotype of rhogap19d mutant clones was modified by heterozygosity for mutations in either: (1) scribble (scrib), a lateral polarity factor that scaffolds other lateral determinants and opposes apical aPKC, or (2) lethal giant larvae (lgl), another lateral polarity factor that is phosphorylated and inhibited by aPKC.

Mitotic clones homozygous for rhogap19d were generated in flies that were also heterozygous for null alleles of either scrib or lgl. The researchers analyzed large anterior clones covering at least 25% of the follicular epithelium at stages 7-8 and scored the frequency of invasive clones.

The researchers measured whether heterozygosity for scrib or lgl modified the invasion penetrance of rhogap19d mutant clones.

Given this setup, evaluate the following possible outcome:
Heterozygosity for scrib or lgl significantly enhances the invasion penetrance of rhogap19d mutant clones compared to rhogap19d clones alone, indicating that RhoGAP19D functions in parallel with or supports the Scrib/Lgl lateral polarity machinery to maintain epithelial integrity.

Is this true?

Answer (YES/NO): YES